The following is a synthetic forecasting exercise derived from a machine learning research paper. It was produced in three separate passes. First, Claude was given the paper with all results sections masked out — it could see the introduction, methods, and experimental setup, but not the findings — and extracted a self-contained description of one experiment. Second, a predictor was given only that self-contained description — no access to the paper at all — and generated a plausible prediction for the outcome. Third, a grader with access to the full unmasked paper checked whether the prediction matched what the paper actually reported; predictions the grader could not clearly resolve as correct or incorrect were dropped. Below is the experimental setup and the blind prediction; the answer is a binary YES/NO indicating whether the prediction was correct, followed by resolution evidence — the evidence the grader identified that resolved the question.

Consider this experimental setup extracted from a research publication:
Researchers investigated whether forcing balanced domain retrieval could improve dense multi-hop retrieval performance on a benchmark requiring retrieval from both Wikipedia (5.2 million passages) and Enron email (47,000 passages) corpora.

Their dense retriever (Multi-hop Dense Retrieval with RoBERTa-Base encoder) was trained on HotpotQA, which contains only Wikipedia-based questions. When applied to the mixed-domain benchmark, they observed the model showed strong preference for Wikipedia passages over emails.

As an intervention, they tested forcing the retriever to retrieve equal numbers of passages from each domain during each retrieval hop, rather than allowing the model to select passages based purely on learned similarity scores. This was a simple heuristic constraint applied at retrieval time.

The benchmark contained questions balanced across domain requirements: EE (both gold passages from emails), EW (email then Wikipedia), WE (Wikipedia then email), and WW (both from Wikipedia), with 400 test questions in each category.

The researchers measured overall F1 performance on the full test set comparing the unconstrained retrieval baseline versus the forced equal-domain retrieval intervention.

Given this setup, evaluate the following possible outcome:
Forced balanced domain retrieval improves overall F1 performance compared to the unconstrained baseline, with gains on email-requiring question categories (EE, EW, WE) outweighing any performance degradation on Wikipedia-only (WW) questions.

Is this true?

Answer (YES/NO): NO